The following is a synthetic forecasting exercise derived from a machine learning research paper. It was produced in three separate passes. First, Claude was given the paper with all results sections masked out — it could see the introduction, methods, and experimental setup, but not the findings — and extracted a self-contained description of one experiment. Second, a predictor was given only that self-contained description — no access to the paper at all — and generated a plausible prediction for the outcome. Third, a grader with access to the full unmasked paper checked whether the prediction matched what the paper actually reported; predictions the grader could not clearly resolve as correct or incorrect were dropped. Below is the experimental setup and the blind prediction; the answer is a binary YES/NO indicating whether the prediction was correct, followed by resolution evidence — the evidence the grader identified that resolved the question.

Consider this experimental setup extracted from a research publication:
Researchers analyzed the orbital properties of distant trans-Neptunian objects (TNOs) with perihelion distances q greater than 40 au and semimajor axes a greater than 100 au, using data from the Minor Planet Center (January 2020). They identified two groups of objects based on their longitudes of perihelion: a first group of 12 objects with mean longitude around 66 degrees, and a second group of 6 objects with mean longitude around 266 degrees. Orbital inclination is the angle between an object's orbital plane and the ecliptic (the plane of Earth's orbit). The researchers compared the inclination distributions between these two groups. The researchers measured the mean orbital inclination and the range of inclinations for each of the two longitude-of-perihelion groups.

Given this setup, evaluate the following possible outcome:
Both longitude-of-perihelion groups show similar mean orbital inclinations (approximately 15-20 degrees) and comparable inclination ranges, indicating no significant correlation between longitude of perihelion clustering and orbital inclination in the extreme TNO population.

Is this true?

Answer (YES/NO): NO